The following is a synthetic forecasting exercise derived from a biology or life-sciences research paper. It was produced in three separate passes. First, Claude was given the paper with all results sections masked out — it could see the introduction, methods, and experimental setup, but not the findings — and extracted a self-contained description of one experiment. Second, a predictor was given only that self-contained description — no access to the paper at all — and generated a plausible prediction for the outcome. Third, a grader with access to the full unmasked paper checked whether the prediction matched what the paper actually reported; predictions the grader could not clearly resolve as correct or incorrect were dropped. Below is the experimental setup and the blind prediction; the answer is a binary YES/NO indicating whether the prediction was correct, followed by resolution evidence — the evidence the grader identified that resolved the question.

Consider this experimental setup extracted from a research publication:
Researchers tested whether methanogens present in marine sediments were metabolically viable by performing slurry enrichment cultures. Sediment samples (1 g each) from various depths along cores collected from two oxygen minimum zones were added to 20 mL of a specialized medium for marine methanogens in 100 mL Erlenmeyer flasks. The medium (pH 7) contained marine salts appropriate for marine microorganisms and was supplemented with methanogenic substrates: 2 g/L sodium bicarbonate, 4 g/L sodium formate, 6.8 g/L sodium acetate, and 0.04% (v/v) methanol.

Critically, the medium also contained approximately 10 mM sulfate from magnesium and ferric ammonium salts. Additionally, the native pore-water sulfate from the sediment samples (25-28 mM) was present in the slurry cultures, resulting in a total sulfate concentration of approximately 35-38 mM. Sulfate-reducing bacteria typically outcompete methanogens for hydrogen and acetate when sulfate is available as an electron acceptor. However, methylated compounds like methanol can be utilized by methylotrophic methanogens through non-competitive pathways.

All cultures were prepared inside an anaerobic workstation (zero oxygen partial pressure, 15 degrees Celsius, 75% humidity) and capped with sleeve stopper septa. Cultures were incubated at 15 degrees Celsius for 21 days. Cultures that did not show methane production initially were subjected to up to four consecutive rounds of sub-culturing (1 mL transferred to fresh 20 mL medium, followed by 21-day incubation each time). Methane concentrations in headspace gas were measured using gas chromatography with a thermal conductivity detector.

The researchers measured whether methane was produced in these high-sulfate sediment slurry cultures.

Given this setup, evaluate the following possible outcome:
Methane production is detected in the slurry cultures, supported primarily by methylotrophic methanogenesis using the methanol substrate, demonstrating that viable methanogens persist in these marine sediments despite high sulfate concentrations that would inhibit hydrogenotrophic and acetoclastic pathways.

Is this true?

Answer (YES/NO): NO